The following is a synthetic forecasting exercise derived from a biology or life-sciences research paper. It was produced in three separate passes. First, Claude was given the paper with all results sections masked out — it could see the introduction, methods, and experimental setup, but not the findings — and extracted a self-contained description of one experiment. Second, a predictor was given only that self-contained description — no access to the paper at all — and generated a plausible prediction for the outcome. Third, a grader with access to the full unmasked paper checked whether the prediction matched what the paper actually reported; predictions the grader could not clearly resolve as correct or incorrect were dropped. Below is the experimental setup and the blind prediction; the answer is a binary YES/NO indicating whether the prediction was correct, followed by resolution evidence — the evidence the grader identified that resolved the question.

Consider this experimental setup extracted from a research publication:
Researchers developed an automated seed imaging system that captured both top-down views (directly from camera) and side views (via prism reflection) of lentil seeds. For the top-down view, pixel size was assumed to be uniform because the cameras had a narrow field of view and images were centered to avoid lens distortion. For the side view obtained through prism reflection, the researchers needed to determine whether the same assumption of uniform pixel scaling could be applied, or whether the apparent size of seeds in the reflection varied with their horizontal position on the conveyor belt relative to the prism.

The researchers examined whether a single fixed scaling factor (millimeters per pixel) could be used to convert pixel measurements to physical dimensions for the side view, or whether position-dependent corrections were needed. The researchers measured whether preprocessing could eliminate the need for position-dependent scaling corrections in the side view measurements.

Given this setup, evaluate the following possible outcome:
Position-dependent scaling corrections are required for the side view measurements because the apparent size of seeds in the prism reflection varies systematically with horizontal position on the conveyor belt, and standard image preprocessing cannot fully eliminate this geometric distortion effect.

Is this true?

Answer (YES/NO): YES